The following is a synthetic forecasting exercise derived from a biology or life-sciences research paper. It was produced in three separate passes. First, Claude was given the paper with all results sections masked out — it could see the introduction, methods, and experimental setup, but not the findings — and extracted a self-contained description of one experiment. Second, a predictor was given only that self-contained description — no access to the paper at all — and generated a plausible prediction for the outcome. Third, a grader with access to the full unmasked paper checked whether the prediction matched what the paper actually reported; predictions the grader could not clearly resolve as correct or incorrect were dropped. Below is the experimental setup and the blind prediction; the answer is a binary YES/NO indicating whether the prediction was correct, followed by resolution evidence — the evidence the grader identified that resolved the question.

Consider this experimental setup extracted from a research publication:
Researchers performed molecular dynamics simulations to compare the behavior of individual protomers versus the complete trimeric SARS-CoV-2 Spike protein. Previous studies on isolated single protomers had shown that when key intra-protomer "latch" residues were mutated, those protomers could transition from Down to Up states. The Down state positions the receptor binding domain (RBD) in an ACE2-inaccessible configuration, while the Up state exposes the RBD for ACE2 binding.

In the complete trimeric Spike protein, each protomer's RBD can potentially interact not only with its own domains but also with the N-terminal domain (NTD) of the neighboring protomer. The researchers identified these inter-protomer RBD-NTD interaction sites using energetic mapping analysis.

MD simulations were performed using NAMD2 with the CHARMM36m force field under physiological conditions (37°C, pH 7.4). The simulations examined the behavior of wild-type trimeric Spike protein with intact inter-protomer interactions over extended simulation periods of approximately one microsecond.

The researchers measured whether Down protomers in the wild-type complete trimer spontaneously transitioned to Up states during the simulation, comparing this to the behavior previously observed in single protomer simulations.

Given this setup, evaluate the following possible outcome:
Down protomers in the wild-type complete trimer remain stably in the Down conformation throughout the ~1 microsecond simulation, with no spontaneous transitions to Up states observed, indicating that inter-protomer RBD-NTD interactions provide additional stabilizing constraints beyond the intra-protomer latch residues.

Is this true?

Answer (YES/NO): YES